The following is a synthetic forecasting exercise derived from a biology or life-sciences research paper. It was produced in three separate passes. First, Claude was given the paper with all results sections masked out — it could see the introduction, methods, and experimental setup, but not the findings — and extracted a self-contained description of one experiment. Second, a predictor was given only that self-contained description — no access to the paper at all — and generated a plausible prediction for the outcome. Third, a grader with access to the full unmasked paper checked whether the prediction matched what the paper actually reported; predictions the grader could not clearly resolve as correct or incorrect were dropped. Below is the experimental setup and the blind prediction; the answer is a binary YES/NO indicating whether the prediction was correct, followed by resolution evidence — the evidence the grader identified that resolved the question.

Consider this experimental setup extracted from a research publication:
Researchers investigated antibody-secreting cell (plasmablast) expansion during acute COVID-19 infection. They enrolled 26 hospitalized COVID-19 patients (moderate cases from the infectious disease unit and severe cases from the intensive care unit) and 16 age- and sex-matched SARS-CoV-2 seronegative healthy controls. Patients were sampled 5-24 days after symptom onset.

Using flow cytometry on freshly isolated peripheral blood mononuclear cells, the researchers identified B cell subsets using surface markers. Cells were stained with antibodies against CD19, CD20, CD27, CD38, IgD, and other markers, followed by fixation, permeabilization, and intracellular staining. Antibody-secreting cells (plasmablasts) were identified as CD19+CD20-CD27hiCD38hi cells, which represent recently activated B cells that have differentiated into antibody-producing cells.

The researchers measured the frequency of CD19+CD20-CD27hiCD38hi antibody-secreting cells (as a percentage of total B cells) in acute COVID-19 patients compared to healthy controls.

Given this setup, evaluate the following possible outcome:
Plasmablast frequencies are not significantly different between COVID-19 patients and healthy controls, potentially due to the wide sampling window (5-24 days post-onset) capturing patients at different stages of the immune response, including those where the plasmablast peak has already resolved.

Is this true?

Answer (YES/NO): NO